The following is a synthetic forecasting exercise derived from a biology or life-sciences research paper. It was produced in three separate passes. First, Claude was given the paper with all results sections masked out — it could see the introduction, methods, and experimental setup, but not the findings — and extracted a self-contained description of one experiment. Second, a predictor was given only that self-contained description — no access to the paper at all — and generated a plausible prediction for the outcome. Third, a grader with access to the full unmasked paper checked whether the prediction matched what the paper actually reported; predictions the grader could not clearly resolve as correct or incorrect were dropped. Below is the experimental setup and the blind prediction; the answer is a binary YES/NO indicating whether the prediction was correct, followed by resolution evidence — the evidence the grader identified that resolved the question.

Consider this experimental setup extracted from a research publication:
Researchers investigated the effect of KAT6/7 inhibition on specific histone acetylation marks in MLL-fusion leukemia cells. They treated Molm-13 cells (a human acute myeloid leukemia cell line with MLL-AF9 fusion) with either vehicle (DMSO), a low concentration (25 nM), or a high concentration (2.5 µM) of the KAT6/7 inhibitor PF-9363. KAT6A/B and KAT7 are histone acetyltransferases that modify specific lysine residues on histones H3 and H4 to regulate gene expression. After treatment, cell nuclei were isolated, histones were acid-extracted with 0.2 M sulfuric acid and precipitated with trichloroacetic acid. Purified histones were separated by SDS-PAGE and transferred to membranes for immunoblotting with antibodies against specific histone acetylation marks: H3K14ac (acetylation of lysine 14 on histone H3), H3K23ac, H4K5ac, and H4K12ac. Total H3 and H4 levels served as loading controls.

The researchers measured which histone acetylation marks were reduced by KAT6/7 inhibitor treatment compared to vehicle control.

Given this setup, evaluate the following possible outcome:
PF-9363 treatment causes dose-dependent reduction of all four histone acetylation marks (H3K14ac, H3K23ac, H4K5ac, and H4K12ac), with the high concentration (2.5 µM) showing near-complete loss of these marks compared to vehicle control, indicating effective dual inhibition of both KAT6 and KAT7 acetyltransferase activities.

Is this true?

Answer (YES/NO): NO